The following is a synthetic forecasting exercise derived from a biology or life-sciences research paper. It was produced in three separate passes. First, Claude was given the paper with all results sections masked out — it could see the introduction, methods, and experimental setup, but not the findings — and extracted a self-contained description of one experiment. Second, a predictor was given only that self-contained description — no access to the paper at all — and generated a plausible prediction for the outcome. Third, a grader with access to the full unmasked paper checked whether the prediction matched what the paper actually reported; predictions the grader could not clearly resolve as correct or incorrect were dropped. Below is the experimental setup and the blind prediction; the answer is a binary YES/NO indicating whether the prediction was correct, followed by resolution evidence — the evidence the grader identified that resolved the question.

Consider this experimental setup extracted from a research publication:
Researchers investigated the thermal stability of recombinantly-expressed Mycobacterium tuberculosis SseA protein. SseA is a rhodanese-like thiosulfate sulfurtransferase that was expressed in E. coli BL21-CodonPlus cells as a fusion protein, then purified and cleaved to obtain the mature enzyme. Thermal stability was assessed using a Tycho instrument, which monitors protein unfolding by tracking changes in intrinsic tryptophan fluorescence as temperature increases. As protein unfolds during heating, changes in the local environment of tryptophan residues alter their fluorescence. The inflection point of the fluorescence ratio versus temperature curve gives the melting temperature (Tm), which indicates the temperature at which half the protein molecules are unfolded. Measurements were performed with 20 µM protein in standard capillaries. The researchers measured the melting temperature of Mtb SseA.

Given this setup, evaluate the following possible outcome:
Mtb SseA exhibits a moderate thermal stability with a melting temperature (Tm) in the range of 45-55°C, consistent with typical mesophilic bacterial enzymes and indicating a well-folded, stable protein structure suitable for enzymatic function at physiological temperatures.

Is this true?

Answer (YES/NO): YES